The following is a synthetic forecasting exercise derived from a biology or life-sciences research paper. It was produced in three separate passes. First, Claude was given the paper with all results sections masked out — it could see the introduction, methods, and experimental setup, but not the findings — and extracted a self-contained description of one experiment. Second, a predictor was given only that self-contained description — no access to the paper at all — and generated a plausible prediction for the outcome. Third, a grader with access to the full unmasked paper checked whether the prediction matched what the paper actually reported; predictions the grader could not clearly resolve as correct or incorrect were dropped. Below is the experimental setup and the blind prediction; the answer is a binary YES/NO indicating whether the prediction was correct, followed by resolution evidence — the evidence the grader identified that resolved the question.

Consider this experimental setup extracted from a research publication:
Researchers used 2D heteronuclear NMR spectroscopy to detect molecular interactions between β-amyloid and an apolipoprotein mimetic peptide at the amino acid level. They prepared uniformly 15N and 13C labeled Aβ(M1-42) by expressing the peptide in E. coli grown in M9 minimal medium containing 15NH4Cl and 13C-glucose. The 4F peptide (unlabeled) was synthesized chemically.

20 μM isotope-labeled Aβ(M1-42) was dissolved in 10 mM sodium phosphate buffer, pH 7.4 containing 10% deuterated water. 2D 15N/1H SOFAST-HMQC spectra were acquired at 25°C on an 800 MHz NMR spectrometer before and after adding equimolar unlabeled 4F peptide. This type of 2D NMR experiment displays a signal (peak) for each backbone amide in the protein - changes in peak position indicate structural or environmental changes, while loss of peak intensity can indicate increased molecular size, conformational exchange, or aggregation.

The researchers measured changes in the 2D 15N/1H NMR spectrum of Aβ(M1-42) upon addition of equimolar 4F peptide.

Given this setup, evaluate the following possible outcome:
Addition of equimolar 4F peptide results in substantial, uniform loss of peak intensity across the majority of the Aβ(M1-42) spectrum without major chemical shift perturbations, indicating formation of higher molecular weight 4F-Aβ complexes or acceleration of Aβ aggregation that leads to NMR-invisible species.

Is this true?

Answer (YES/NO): YES